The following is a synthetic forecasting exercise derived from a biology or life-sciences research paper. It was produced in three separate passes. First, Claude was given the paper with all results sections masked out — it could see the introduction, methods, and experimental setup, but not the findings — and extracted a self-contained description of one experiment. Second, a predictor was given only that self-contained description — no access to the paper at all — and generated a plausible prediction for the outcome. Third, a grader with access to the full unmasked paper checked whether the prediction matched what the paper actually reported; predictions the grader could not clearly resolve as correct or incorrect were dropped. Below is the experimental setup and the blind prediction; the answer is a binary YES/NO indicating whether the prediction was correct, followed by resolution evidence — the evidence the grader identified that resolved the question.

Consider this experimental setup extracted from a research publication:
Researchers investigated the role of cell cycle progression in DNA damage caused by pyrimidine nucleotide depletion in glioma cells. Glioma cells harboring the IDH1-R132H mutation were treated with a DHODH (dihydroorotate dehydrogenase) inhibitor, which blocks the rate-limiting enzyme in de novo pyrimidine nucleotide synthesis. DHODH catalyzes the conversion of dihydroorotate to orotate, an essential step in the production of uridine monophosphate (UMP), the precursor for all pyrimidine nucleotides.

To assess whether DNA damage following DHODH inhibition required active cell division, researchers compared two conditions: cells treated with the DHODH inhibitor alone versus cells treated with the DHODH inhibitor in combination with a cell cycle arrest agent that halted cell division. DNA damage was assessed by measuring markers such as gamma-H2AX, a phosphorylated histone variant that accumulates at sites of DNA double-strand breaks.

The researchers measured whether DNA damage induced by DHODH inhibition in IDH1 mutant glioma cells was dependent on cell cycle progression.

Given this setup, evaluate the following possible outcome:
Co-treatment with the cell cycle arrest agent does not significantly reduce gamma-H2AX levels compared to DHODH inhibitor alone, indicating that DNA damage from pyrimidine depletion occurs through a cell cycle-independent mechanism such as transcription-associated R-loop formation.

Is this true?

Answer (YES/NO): NO